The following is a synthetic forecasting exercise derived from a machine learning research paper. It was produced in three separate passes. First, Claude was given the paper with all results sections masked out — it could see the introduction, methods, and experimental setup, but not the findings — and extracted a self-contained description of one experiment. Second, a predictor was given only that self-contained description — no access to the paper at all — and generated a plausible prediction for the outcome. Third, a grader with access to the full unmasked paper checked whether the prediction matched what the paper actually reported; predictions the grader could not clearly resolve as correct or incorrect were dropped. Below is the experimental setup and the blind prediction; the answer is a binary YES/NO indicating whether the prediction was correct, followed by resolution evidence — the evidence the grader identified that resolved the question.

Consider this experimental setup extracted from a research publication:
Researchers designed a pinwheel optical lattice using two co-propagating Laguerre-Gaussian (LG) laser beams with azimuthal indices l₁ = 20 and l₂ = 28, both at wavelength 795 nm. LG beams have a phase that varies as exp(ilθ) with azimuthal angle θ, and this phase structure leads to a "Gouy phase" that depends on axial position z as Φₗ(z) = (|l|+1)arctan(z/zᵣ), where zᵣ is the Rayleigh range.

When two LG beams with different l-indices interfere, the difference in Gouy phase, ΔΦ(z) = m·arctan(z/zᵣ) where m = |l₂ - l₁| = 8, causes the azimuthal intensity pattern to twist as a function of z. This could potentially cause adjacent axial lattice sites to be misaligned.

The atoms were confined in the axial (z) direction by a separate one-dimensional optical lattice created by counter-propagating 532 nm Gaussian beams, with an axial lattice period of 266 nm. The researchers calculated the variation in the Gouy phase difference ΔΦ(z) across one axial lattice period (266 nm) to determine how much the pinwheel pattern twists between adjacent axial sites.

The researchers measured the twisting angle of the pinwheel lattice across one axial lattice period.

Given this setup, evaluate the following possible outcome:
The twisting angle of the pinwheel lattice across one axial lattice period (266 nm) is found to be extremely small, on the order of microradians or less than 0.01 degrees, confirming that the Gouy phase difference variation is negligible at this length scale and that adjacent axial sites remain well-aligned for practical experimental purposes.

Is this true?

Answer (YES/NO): NO